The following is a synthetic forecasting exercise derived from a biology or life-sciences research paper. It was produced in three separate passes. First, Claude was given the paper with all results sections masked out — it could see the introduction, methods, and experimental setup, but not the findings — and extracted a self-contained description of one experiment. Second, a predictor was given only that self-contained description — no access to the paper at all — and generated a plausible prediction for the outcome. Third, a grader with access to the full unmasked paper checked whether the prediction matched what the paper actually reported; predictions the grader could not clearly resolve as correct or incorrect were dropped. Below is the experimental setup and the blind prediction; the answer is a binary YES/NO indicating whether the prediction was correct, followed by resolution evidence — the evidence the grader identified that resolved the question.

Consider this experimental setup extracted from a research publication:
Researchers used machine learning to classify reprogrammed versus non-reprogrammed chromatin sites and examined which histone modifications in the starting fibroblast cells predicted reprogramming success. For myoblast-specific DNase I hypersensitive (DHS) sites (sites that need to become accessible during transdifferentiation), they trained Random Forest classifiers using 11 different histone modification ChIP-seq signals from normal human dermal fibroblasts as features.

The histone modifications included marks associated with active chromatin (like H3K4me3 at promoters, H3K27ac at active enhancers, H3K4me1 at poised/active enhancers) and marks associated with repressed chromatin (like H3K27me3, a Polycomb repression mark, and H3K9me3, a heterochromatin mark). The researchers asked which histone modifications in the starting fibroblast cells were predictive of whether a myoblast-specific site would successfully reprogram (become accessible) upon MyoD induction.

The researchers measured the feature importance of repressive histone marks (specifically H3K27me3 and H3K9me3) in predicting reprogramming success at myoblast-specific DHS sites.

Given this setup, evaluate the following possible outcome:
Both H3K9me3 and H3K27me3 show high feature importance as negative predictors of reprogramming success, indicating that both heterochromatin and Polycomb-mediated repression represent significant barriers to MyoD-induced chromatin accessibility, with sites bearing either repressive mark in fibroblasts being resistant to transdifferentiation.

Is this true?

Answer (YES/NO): NO